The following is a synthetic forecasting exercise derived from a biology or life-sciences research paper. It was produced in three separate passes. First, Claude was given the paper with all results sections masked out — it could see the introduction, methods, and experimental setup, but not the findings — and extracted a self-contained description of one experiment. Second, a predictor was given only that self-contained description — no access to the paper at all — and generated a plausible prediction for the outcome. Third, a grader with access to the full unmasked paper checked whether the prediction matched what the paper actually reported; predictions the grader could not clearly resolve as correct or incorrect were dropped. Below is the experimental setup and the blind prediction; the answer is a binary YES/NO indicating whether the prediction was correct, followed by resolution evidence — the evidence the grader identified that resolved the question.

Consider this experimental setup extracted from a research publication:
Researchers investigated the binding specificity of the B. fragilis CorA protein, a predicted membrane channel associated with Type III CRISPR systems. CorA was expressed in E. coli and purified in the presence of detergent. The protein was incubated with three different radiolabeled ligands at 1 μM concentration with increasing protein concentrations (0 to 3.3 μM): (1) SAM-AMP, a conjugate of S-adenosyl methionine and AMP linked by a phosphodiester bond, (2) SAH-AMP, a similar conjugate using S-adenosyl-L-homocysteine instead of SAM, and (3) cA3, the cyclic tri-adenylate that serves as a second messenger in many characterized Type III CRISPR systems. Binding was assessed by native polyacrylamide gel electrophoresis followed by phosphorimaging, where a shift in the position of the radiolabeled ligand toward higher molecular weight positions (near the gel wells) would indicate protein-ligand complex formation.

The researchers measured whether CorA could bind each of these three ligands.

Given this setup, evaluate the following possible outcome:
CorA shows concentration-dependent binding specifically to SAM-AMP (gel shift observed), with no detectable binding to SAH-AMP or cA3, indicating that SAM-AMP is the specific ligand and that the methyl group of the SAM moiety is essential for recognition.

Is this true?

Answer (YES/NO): NO